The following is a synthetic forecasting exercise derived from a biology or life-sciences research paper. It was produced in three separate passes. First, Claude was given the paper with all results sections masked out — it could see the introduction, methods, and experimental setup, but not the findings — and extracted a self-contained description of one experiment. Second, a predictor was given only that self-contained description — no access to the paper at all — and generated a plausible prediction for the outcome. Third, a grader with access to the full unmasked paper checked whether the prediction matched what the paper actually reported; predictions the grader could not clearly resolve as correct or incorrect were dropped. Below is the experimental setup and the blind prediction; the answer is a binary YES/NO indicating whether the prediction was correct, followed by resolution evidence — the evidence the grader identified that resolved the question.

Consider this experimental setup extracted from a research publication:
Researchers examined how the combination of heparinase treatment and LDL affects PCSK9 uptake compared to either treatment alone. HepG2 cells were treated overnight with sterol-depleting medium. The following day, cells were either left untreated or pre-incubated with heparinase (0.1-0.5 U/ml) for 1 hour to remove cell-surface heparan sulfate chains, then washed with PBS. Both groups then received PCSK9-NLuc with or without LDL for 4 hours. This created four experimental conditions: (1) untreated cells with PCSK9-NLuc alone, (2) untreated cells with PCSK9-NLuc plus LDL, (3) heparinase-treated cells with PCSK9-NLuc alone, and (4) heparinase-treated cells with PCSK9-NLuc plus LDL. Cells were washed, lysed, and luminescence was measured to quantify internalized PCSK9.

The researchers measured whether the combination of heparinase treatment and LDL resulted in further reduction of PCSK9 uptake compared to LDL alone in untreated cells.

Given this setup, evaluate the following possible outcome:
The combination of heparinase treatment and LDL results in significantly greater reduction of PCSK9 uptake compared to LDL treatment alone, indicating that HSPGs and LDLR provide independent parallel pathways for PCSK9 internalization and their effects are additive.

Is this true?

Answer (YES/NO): YES